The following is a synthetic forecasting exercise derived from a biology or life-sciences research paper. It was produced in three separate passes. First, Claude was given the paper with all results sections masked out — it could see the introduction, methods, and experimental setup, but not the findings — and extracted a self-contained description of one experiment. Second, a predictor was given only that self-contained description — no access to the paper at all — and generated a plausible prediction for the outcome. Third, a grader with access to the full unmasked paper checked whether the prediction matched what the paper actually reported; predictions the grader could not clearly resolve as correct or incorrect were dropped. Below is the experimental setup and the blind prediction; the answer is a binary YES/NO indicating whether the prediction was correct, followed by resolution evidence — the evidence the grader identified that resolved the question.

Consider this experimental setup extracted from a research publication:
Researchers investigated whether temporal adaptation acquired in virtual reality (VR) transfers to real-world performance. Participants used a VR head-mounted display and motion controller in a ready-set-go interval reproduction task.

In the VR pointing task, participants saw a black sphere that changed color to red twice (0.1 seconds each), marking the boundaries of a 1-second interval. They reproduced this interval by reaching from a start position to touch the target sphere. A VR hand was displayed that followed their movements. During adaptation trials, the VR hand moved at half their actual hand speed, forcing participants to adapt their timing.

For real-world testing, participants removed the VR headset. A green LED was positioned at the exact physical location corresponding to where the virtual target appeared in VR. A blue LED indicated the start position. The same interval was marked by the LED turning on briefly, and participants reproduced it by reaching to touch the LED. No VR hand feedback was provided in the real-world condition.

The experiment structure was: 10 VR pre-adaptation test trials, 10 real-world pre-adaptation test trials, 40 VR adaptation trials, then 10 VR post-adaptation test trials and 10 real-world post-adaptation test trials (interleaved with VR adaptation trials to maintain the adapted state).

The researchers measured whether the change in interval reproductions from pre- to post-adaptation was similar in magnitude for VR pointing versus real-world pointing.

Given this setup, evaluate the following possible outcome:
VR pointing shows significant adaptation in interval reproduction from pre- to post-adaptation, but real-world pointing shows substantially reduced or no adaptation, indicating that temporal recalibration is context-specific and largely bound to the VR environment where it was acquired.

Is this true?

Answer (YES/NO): NO